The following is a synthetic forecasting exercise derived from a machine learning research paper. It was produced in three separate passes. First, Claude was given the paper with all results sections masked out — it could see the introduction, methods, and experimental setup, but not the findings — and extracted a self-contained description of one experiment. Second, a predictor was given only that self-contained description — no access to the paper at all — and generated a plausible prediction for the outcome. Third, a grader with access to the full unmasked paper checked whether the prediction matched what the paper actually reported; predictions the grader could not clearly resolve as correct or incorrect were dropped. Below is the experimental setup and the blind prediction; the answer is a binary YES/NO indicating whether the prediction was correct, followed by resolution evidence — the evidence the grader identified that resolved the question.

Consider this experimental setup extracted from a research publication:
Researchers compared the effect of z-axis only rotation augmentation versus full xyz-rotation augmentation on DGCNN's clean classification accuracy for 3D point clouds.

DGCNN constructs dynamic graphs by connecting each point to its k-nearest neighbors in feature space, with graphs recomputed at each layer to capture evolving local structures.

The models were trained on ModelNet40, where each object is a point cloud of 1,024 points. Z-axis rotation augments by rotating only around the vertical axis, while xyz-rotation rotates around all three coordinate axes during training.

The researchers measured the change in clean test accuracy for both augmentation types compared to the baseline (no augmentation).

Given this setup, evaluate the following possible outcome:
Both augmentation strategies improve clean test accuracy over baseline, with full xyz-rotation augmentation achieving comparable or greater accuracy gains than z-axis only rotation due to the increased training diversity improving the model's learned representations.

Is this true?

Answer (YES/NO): NO